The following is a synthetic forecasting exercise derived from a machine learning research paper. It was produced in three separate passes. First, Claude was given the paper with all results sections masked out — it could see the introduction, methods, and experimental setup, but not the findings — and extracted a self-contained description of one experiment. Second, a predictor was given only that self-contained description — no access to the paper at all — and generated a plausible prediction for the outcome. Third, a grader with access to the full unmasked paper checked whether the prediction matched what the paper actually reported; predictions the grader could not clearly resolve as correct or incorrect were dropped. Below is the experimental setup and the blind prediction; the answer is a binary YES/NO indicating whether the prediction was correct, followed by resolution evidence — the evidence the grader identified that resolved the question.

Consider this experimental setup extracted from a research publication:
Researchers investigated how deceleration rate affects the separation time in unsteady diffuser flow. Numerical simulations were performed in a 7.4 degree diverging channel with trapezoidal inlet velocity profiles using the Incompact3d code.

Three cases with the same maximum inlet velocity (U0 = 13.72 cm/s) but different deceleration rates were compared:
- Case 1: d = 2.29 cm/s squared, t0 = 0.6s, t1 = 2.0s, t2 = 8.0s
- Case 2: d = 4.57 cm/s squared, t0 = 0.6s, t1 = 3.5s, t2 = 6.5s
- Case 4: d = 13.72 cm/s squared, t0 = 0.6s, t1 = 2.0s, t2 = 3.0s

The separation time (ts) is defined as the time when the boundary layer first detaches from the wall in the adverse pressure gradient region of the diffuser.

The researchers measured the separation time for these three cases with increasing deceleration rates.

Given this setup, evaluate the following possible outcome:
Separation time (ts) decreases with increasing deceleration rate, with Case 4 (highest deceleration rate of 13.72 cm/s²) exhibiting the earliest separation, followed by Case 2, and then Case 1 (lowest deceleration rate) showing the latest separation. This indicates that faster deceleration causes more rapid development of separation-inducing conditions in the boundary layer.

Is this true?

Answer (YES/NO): NO